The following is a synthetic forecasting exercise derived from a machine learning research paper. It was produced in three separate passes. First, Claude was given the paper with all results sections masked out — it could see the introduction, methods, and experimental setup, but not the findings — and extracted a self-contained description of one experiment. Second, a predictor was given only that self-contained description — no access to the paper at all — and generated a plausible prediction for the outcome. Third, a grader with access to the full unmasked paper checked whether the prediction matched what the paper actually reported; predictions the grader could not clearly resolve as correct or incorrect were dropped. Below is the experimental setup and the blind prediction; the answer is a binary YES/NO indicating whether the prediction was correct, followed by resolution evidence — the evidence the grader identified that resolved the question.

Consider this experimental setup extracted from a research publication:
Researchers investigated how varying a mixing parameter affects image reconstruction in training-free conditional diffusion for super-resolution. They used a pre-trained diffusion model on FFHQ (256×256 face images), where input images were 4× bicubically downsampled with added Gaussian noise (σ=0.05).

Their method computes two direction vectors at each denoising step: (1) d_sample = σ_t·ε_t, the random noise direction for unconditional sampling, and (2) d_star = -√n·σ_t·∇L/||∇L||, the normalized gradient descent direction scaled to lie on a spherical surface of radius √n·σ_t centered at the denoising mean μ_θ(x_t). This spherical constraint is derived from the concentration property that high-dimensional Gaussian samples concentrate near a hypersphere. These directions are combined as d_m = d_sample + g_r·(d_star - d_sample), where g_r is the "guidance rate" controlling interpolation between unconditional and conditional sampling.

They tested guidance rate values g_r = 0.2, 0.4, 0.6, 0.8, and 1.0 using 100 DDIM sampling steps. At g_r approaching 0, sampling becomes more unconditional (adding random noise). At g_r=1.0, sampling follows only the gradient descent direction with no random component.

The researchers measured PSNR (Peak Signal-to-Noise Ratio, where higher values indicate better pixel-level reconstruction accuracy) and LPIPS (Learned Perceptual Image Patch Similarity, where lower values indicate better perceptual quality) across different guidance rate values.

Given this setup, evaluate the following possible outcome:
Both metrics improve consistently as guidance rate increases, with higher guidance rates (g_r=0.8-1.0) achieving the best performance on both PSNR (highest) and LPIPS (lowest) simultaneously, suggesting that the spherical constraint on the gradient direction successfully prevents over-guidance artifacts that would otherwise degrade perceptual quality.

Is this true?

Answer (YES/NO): NO